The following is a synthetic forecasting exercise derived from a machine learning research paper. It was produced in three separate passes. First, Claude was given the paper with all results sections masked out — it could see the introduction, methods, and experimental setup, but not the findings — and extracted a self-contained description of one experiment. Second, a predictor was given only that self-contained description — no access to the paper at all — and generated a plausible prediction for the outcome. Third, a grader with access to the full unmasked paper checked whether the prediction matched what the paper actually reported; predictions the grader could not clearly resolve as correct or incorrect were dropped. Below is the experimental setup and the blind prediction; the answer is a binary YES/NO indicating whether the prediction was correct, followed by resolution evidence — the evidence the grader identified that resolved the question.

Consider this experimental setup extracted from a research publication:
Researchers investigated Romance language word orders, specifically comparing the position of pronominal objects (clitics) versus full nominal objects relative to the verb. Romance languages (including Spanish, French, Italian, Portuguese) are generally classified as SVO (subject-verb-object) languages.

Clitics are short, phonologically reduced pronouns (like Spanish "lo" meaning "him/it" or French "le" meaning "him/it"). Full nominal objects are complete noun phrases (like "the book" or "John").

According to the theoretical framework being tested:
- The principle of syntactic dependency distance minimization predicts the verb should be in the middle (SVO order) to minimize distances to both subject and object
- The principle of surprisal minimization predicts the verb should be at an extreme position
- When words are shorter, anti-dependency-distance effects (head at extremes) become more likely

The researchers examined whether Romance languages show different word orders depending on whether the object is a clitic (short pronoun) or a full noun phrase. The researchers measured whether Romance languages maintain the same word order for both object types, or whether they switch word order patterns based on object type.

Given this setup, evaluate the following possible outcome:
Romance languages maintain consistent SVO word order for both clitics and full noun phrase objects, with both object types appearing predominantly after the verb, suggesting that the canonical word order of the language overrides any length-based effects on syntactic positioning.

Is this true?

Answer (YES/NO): NO